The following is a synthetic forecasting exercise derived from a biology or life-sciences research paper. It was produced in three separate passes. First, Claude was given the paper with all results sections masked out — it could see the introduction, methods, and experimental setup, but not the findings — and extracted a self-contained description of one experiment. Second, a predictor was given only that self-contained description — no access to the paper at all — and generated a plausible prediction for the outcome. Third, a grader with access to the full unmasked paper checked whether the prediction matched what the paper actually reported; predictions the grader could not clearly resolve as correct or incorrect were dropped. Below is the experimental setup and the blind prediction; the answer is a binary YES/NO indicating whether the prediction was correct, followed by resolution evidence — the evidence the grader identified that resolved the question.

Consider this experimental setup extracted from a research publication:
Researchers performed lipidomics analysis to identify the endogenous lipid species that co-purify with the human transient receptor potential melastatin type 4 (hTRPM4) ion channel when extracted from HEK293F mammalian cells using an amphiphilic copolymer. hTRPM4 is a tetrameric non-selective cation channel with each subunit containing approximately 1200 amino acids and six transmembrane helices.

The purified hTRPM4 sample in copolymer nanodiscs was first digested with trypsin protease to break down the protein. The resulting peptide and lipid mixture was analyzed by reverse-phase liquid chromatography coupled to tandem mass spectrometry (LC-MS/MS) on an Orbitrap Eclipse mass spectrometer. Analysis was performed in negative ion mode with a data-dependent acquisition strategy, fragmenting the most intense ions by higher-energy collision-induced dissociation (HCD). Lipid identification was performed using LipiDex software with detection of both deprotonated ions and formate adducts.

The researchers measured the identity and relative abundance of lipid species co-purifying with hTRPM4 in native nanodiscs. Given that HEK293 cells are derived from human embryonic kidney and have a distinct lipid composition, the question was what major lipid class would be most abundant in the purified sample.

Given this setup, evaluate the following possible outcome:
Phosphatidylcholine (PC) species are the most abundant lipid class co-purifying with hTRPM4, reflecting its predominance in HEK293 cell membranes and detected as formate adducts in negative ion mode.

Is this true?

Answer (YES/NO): NO